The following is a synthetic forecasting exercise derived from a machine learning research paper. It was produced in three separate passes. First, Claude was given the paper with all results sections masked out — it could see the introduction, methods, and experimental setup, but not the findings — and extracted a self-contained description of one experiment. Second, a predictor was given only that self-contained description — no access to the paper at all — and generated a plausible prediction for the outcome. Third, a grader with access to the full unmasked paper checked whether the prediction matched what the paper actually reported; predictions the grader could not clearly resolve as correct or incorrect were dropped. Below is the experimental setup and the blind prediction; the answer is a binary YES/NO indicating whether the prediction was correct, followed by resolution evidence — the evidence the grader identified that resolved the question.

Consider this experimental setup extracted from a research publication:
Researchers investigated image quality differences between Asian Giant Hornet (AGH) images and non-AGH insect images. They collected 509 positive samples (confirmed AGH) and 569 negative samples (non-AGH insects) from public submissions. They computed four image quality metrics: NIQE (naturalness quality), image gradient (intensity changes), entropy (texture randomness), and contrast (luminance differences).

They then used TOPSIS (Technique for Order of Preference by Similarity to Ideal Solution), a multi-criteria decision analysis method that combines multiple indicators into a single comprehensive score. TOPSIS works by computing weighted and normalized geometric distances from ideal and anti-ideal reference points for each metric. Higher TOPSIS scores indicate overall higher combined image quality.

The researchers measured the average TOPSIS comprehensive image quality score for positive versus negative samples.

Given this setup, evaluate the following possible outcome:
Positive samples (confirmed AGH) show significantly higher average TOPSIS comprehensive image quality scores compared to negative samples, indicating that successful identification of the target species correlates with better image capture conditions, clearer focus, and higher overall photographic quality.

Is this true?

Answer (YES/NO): YES